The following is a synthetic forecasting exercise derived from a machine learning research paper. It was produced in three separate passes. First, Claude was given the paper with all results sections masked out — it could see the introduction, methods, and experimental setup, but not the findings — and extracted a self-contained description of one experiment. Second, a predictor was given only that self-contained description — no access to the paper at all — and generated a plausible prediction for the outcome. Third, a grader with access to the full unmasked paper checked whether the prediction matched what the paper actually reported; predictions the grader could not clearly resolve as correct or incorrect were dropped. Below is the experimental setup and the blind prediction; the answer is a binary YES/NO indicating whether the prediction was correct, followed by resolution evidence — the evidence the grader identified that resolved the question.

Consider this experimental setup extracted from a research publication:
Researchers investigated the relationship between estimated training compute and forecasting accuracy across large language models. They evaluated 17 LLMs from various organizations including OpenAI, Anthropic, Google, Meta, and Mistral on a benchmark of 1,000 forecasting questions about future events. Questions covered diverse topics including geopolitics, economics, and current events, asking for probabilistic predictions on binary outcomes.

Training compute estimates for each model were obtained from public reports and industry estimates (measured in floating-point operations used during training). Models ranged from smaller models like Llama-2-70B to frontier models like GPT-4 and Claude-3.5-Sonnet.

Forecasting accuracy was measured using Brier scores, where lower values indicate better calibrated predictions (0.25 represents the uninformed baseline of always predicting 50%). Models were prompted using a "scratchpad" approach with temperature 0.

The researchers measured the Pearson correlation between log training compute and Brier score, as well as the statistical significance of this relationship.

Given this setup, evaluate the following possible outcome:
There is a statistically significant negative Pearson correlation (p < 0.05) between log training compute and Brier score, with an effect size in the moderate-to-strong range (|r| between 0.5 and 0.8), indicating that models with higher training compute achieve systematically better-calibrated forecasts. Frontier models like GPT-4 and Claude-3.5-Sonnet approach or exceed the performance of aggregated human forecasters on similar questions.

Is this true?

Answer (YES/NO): NO